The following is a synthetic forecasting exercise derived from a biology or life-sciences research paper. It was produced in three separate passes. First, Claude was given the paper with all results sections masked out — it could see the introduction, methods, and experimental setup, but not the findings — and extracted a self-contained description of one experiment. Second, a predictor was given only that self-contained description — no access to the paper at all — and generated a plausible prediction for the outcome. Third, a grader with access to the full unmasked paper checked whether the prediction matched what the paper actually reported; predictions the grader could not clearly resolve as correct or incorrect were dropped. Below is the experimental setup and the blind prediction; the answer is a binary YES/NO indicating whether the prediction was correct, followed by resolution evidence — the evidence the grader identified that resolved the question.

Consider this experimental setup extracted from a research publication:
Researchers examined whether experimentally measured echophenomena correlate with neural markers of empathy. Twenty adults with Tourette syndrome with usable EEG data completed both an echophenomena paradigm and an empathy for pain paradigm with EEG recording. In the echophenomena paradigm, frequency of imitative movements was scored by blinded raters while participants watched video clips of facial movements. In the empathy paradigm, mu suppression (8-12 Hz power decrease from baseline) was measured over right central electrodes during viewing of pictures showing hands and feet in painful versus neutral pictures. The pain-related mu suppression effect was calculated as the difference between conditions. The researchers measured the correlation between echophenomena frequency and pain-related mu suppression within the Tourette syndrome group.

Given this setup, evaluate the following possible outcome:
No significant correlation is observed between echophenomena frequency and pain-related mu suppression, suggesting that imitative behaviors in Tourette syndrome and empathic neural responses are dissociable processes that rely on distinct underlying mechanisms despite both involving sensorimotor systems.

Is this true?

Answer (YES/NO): YES